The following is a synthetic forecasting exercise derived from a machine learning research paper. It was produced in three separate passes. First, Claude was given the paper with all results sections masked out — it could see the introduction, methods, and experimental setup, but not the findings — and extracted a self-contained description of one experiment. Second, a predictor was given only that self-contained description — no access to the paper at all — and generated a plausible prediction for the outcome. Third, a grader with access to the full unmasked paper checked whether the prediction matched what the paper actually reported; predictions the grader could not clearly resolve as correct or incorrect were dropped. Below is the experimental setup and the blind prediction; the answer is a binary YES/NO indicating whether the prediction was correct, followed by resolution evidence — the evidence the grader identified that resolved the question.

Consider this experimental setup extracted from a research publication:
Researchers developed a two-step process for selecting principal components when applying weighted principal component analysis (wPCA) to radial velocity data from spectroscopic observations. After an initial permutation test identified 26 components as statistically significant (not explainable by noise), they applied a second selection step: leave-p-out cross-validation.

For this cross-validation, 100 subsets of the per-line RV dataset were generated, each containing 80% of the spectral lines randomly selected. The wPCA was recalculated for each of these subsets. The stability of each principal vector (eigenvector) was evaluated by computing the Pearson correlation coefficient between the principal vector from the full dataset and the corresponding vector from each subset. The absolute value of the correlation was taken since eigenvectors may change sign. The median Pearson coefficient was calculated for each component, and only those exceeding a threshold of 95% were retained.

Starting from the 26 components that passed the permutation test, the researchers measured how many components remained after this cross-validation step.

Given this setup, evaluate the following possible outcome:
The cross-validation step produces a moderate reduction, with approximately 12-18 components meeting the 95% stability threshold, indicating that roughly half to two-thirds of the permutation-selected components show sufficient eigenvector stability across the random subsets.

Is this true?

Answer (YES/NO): YES